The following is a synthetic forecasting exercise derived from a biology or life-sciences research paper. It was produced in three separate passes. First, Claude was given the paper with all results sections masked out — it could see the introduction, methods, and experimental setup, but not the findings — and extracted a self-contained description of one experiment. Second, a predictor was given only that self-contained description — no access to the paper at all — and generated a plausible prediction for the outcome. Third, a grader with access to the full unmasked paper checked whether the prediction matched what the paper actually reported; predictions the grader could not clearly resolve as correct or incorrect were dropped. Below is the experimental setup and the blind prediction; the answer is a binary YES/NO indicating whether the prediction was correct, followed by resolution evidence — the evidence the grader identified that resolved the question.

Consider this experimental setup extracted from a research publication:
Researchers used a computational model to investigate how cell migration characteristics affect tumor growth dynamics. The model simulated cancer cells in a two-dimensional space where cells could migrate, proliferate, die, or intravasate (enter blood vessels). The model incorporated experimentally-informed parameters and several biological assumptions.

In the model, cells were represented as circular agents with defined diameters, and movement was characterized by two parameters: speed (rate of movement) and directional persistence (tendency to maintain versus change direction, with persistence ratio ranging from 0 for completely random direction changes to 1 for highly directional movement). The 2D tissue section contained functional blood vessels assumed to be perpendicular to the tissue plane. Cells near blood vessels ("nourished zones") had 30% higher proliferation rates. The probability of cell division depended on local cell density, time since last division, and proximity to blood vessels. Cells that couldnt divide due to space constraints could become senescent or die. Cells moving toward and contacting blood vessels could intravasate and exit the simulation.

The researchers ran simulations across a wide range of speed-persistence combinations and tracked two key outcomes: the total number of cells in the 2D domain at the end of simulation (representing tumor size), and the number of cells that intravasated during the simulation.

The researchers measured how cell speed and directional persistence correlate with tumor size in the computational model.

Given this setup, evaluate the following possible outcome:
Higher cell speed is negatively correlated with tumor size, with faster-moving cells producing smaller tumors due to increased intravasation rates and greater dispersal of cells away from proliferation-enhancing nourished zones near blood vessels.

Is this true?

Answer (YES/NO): NO